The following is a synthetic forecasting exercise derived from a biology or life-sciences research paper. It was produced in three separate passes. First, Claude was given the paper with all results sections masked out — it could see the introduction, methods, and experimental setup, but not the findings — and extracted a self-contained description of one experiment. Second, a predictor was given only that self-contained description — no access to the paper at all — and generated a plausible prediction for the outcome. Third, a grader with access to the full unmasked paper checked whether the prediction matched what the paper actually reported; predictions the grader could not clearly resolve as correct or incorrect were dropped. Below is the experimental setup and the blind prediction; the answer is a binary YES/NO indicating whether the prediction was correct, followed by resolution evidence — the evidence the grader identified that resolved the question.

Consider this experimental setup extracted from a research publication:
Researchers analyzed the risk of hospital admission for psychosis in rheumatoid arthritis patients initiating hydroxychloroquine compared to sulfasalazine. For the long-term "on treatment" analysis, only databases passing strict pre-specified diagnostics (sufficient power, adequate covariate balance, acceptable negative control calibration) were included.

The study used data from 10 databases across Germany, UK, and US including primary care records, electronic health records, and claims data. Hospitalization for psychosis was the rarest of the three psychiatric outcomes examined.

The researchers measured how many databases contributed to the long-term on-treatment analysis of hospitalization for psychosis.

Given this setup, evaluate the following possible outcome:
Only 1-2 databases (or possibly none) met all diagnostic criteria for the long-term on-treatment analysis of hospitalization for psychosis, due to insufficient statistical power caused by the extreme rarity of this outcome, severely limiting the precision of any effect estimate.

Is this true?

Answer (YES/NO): YES